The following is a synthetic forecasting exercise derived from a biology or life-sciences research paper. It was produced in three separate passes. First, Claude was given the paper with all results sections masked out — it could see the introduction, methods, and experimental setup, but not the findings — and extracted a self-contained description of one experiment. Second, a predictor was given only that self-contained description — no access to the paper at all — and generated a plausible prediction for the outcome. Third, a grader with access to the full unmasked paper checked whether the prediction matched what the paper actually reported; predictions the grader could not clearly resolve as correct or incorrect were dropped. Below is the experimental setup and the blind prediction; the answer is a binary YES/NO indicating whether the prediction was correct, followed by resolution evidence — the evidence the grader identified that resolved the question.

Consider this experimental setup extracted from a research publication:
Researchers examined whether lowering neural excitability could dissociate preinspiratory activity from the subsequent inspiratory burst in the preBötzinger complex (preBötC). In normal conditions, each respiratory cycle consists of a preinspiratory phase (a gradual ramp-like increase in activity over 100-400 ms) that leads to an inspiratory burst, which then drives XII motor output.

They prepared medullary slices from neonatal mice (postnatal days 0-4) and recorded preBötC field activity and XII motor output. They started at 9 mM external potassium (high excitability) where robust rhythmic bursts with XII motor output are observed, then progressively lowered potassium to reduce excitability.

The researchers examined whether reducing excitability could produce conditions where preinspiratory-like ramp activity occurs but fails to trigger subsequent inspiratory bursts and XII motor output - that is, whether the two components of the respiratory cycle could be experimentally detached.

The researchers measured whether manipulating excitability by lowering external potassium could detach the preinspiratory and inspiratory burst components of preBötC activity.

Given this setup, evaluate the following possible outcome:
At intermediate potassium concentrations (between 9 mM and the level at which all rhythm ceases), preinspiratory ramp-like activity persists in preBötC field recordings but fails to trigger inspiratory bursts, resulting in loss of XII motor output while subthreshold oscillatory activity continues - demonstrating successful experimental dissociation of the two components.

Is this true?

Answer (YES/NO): YES